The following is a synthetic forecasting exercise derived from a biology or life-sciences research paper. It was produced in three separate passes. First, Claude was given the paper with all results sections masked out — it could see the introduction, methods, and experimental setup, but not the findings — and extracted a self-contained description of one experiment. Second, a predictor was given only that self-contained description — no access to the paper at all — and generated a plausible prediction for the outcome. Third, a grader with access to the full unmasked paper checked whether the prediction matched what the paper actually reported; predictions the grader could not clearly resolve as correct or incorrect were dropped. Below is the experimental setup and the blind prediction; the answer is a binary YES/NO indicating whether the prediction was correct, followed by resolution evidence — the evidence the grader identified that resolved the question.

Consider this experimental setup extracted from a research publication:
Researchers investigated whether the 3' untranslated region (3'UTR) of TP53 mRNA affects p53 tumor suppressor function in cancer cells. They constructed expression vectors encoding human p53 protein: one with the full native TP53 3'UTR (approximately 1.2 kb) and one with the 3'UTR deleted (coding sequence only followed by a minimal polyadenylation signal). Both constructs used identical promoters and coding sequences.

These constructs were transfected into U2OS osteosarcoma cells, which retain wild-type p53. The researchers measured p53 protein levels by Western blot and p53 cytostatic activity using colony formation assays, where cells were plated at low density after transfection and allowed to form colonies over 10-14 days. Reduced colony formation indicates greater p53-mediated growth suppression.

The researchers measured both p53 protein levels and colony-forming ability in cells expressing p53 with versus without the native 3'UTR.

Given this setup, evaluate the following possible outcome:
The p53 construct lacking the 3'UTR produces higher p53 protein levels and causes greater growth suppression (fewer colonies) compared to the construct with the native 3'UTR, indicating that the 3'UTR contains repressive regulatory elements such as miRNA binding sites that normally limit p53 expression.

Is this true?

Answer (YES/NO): NO